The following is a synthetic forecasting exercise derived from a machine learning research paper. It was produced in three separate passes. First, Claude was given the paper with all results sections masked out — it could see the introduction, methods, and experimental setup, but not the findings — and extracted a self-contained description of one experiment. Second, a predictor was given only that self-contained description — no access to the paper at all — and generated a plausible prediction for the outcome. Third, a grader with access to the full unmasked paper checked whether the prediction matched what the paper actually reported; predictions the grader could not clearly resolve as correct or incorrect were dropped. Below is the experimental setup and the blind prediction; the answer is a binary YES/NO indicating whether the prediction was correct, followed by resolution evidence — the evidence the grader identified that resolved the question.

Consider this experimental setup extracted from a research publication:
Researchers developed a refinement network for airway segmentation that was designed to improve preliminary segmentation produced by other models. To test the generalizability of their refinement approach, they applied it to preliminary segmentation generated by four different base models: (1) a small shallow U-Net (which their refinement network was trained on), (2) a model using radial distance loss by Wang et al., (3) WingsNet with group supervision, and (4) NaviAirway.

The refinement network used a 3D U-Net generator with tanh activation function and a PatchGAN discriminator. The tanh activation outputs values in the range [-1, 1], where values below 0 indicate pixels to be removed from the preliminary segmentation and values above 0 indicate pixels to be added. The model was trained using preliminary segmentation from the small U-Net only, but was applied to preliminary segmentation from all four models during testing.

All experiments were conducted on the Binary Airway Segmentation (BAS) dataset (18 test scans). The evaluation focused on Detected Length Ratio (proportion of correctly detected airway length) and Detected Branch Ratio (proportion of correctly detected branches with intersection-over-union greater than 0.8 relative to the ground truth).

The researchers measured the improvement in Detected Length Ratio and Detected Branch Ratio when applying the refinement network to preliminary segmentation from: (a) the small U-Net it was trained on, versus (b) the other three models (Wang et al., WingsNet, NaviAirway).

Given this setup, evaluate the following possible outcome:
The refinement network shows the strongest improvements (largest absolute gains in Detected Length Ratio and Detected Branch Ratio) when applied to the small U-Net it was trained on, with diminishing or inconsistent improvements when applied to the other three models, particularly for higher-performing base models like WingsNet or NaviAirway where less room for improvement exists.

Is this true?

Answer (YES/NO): YES